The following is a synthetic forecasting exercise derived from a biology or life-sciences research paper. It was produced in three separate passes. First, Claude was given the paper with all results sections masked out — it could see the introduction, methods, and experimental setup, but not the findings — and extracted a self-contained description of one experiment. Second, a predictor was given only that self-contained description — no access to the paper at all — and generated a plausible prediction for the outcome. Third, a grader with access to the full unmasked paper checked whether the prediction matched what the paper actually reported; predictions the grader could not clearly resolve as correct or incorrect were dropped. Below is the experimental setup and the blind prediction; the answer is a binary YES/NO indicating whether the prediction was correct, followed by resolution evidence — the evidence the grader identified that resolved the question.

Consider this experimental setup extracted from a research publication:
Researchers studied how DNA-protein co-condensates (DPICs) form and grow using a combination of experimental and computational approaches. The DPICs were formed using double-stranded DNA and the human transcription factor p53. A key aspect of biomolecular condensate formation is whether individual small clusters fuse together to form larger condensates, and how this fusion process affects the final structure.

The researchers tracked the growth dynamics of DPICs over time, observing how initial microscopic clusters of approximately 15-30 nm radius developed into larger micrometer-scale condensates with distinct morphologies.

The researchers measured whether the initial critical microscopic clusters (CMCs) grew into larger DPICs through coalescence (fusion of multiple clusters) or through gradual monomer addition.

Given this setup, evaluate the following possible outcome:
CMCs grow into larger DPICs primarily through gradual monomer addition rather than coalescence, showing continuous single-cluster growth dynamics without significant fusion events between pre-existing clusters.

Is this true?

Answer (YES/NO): NO